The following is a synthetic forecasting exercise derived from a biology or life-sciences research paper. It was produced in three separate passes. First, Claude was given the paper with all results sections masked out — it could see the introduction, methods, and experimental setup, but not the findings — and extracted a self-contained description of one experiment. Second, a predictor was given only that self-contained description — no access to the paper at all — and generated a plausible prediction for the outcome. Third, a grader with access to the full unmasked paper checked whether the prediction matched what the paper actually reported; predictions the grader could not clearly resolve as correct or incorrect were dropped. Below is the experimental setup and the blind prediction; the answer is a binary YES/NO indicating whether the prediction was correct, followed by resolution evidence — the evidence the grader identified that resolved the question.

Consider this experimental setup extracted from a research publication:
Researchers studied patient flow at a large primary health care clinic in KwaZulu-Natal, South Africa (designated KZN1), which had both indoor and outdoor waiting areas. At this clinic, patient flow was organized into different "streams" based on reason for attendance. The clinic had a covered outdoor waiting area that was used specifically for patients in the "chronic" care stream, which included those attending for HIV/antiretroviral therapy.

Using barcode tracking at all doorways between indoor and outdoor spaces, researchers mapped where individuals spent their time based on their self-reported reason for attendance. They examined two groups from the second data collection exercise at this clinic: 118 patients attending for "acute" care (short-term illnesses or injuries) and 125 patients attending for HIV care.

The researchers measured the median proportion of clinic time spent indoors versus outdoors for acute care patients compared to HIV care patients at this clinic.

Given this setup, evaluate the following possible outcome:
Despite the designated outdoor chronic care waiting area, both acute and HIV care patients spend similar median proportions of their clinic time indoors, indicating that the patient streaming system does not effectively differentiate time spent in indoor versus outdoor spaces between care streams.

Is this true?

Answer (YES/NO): NO